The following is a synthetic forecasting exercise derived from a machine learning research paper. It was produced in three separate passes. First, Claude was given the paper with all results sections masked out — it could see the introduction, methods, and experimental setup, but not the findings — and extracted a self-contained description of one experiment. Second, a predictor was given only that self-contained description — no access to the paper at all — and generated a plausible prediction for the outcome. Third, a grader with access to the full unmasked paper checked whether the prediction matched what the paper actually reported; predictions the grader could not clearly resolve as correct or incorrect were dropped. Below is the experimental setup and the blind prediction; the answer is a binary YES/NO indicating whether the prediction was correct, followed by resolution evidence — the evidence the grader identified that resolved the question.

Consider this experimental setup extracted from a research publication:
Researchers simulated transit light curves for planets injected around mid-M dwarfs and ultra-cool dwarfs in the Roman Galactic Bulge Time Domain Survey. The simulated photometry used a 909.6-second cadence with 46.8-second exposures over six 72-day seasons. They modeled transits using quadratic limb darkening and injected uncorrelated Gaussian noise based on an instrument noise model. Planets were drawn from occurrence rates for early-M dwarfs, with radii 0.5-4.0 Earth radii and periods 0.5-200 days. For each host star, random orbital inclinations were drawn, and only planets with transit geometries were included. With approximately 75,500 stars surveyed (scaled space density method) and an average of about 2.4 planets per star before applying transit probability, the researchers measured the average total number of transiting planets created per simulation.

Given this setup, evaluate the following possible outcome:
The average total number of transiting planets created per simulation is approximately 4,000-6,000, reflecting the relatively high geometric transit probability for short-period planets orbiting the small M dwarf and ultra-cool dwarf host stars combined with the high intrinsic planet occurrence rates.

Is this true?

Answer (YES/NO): NO